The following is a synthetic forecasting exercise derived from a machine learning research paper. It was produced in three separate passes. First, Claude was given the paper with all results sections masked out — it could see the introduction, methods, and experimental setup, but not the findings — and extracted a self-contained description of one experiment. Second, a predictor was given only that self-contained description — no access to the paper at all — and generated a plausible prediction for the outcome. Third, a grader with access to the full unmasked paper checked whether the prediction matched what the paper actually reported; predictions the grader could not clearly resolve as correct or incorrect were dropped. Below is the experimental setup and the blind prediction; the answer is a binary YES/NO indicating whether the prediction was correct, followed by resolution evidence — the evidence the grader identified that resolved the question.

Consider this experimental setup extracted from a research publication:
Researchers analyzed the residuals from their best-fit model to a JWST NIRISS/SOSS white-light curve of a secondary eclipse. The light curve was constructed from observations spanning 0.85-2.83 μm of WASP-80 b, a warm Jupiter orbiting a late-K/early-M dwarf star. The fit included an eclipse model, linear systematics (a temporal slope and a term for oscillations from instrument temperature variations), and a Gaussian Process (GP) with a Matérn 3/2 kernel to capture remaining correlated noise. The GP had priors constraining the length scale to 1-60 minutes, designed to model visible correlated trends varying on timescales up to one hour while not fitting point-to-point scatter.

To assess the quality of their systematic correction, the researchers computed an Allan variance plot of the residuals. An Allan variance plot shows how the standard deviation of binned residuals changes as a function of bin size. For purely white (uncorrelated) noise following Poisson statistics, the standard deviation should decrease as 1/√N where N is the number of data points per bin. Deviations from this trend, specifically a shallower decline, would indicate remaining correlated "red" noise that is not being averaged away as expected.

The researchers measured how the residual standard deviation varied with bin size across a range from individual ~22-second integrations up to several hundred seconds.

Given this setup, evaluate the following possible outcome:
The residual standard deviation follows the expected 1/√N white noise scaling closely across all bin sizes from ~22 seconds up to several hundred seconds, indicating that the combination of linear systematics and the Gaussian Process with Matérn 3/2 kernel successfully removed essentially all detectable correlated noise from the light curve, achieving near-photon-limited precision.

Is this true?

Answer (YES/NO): NO